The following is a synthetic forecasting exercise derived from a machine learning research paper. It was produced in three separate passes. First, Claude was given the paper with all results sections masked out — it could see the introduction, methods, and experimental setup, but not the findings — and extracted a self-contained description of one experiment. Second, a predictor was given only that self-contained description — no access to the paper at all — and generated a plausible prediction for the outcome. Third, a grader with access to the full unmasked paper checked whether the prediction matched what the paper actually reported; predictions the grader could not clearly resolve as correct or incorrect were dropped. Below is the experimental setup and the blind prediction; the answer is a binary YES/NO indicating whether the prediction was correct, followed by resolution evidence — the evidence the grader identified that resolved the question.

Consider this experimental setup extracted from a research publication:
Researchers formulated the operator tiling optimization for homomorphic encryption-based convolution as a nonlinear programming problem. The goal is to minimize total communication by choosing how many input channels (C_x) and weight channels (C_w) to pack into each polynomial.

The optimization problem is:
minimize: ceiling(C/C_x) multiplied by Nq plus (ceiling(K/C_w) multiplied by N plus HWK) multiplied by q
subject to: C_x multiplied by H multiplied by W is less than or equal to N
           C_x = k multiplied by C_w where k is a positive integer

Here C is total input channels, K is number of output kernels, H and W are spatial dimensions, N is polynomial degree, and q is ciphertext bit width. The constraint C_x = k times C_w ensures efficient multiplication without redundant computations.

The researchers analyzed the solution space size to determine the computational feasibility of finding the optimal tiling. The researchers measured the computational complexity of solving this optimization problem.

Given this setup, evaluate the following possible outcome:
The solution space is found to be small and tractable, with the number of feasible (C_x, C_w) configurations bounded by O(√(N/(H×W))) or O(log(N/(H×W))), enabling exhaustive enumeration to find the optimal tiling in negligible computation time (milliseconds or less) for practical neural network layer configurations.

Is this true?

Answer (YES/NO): NO